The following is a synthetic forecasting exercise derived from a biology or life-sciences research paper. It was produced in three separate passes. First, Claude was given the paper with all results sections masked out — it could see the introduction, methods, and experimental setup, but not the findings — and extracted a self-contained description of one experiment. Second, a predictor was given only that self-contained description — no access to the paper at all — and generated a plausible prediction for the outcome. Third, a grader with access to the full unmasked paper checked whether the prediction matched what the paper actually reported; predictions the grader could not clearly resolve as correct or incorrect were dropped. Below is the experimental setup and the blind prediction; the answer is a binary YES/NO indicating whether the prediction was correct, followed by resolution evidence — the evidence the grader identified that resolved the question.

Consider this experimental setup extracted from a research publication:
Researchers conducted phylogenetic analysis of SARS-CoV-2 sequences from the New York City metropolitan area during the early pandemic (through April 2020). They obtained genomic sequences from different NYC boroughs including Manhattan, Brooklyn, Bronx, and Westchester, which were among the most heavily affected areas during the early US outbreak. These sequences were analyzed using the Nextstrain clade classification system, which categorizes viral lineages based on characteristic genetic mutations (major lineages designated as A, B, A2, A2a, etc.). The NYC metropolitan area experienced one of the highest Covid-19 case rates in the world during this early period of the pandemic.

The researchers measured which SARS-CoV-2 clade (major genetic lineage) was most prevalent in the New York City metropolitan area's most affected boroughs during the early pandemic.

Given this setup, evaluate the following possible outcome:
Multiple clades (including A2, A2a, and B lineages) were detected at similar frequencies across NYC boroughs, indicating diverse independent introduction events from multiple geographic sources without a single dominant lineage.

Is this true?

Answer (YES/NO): NO